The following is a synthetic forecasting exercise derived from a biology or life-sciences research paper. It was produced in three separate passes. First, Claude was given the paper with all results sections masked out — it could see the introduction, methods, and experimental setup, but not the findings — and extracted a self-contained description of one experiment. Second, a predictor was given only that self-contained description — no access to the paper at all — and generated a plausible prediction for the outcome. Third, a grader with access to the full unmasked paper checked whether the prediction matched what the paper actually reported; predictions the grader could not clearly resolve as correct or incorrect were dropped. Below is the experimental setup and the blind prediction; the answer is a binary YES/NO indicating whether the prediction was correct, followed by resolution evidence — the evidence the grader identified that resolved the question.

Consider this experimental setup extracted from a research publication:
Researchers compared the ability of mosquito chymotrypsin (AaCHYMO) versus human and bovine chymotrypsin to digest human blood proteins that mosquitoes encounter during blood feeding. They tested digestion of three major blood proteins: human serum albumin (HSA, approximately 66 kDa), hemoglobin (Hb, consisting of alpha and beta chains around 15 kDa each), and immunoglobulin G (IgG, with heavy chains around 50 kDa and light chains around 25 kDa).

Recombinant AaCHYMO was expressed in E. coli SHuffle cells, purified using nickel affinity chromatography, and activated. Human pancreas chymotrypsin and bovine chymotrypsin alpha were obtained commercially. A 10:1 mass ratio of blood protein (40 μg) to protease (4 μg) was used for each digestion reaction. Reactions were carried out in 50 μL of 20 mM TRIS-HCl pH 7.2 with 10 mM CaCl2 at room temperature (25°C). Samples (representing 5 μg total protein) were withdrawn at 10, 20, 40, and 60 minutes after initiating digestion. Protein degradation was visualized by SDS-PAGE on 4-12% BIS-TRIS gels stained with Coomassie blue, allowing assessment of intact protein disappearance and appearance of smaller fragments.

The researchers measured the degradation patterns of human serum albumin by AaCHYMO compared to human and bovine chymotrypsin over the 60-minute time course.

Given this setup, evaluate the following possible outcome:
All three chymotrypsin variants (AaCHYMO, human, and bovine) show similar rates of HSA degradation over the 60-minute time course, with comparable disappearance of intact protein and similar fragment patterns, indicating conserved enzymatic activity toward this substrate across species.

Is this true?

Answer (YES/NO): NO